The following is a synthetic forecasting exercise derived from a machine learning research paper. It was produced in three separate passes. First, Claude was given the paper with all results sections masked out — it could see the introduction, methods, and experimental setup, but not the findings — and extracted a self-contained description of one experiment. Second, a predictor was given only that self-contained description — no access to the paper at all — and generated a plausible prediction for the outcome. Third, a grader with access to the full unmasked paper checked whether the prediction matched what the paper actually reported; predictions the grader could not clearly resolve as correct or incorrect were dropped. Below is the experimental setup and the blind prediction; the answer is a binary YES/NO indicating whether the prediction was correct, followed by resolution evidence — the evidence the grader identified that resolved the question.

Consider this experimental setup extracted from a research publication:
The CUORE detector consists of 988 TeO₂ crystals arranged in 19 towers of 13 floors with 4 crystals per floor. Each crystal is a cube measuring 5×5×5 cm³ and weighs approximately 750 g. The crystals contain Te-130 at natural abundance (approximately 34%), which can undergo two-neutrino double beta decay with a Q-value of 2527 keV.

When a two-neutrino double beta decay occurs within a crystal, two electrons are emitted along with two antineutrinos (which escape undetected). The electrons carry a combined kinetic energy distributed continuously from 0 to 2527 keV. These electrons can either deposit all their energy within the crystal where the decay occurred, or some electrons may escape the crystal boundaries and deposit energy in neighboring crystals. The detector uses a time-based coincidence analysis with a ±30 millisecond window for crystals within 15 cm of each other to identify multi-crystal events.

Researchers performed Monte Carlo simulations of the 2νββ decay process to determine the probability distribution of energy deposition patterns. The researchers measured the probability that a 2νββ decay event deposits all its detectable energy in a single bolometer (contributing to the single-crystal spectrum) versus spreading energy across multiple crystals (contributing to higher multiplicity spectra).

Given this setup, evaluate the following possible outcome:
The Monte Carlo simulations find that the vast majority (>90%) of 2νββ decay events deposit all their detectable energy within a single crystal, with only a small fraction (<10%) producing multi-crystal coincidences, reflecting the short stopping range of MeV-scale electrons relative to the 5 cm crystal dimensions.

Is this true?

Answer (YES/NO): NO